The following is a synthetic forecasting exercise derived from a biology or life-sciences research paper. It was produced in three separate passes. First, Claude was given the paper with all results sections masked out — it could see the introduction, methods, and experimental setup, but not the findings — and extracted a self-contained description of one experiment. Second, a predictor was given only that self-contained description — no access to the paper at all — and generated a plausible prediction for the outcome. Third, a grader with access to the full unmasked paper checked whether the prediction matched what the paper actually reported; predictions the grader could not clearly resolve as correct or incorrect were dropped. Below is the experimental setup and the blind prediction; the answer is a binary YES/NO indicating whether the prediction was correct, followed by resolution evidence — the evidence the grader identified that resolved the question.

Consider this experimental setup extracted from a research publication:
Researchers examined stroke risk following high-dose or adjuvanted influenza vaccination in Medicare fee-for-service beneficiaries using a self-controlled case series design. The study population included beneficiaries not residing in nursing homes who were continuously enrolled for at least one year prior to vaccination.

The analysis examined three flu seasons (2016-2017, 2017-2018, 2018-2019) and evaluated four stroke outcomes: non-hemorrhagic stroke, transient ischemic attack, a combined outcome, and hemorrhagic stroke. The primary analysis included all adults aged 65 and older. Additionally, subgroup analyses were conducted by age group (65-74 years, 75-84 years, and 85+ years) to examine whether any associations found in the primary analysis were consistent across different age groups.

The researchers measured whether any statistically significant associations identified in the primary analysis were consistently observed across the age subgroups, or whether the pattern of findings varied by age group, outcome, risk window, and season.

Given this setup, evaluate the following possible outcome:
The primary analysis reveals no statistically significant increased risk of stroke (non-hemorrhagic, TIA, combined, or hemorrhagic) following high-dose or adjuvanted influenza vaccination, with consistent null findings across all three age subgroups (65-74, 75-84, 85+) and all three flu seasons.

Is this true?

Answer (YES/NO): NO